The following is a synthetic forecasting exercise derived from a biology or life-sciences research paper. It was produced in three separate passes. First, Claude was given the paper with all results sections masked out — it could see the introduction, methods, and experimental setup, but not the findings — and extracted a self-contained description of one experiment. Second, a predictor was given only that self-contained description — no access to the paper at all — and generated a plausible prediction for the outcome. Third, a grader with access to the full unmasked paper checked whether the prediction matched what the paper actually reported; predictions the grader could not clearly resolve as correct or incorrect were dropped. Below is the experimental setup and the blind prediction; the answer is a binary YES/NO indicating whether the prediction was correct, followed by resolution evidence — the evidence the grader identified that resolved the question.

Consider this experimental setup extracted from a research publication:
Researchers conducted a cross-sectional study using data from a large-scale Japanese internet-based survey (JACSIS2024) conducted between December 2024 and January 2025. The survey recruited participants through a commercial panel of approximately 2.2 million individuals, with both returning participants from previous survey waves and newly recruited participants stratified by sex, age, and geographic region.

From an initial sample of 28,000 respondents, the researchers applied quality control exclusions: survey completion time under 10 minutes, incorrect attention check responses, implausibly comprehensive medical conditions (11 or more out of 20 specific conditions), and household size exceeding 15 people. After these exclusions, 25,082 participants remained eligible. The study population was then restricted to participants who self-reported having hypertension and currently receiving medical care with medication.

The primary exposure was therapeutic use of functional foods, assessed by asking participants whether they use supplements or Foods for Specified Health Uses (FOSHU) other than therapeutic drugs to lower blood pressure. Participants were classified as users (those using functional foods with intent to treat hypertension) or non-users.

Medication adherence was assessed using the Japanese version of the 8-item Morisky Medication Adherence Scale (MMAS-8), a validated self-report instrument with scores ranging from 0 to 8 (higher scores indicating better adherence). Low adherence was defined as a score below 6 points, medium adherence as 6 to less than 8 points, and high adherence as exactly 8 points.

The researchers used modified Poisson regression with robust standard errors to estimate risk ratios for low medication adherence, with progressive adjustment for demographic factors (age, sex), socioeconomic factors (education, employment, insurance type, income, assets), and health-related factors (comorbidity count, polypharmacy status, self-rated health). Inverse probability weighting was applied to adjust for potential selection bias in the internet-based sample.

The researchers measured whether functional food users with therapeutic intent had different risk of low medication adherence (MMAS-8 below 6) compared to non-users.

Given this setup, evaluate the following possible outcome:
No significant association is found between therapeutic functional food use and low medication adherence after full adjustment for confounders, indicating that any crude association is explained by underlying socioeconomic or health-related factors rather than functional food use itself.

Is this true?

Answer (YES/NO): NO